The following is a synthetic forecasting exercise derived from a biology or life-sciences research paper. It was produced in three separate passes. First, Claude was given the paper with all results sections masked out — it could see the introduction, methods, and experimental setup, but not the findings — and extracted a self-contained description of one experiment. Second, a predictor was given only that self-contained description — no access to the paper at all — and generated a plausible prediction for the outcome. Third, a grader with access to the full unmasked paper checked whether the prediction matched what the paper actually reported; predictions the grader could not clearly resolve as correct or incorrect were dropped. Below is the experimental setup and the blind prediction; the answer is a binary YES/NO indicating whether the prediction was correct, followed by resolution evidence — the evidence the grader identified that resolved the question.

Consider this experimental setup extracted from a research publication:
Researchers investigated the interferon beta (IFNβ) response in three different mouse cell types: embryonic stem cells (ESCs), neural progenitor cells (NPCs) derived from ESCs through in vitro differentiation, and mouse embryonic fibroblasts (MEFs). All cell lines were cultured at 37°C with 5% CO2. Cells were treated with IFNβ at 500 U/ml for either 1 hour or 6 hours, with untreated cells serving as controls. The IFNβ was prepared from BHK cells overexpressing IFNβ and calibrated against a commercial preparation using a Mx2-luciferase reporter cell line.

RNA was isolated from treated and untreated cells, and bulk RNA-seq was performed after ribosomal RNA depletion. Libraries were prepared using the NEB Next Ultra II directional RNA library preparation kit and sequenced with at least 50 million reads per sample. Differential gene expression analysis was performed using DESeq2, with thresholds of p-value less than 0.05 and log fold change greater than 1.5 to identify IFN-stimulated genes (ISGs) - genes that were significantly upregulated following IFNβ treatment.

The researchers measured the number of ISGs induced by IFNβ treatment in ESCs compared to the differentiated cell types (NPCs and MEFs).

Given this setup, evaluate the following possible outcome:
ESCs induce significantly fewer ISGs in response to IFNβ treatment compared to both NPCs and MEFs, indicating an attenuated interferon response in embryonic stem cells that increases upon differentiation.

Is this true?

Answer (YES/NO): YES